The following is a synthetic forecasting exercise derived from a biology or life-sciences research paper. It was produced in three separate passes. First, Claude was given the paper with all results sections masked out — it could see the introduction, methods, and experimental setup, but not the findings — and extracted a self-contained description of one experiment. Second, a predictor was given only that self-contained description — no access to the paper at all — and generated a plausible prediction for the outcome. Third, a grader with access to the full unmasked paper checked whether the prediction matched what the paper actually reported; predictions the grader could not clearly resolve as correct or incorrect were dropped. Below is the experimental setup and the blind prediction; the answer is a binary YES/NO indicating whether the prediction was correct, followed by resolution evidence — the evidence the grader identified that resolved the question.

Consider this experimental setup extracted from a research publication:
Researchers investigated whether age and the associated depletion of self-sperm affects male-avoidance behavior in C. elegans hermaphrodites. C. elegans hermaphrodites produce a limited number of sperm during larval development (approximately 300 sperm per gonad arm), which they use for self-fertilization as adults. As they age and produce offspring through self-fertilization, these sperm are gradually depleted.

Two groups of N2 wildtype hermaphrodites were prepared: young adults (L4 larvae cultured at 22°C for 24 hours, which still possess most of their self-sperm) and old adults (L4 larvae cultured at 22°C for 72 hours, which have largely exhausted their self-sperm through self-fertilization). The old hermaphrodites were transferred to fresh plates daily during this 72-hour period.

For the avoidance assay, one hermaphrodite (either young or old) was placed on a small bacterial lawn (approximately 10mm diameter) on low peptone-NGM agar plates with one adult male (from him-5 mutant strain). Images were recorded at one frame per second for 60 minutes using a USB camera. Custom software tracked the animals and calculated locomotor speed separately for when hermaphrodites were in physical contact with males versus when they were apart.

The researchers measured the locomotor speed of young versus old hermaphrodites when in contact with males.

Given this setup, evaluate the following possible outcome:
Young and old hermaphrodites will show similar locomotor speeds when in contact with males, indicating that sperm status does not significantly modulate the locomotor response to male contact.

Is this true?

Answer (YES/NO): NO